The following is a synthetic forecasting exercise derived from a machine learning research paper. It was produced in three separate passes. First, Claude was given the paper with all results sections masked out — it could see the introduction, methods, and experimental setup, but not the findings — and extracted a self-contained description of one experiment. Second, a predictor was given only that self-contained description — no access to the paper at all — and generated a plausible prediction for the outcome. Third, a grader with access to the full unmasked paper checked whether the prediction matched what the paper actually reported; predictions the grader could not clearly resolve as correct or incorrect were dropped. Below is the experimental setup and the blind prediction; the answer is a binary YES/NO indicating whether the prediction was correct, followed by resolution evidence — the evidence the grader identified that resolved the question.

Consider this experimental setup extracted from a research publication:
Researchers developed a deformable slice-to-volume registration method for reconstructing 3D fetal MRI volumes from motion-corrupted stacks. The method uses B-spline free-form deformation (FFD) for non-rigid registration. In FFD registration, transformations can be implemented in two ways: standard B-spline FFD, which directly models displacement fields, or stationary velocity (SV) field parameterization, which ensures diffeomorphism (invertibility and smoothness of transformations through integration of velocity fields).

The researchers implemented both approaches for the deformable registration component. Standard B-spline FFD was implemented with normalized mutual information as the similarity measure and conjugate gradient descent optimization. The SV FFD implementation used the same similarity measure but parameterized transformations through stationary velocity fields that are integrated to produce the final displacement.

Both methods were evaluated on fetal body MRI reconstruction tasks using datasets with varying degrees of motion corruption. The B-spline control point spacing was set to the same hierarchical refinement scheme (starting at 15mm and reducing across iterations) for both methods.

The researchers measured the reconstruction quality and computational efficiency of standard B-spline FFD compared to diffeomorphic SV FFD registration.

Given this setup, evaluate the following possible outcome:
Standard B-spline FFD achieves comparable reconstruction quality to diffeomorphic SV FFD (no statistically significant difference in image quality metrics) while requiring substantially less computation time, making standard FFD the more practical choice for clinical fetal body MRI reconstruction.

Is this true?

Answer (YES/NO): YES